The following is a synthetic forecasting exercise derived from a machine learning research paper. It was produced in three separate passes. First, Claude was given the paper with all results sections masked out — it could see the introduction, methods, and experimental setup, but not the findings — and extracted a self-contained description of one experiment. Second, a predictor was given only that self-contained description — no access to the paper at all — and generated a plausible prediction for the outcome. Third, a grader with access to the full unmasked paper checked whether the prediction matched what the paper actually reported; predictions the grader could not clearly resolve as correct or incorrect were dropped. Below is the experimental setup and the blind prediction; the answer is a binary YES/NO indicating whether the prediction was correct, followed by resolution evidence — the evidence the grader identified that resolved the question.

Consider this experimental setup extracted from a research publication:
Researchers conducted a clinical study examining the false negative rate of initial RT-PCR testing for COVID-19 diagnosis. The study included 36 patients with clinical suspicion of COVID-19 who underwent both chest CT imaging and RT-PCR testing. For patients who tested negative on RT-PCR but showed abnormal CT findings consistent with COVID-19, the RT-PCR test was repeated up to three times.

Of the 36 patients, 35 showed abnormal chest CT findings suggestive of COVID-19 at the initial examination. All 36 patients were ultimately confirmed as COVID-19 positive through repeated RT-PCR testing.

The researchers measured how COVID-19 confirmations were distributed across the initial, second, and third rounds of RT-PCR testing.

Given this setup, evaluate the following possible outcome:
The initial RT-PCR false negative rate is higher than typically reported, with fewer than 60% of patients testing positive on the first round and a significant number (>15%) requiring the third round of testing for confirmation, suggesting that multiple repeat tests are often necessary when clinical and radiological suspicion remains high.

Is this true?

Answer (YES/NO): NO